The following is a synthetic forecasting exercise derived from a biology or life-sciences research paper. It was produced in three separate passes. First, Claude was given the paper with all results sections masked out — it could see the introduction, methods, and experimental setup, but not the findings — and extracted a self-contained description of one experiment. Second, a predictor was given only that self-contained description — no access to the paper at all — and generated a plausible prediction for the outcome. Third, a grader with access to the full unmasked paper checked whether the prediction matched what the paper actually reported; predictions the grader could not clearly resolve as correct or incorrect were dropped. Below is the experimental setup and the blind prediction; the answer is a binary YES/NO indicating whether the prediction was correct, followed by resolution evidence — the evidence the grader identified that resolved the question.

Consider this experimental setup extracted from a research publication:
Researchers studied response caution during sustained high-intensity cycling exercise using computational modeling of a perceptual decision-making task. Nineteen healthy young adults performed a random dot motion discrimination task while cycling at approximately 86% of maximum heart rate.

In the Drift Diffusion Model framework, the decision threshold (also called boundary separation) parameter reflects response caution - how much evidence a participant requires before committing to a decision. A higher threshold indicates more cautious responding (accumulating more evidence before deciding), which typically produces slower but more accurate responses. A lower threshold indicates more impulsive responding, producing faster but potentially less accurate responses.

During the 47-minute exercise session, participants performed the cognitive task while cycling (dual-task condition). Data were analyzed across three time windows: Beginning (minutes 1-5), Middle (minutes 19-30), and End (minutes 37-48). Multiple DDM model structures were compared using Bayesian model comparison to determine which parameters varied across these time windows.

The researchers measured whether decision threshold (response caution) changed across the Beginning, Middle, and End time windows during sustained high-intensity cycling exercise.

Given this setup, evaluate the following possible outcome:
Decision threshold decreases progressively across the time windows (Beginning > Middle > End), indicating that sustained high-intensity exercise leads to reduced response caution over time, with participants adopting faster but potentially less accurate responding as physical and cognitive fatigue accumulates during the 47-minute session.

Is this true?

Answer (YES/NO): NO